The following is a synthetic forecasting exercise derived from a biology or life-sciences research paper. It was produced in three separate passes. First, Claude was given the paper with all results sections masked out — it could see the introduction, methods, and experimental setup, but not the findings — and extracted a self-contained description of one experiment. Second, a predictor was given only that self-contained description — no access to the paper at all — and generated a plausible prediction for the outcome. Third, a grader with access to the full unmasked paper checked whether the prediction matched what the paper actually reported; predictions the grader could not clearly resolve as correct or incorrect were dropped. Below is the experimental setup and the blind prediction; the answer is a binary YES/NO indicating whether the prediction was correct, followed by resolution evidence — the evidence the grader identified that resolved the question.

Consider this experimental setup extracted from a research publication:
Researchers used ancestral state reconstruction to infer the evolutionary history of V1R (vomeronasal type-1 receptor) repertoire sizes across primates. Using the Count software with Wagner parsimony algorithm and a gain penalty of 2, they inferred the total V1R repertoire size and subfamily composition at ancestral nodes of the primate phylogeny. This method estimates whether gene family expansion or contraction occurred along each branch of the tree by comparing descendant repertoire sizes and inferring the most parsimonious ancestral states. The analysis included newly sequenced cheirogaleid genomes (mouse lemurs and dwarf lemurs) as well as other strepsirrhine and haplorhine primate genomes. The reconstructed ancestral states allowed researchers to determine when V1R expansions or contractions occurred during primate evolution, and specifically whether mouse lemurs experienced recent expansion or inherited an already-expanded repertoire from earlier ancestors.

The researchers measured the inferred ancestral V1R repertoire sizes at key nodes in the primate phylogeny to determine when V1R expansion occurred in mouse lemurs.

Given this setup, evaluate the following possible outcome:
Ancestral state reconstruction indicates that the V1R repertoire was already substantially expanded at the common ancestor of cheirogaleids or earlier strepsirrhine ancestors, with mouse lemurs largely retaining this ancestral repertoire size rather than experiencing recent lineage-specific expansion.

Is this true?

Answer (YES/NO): YES